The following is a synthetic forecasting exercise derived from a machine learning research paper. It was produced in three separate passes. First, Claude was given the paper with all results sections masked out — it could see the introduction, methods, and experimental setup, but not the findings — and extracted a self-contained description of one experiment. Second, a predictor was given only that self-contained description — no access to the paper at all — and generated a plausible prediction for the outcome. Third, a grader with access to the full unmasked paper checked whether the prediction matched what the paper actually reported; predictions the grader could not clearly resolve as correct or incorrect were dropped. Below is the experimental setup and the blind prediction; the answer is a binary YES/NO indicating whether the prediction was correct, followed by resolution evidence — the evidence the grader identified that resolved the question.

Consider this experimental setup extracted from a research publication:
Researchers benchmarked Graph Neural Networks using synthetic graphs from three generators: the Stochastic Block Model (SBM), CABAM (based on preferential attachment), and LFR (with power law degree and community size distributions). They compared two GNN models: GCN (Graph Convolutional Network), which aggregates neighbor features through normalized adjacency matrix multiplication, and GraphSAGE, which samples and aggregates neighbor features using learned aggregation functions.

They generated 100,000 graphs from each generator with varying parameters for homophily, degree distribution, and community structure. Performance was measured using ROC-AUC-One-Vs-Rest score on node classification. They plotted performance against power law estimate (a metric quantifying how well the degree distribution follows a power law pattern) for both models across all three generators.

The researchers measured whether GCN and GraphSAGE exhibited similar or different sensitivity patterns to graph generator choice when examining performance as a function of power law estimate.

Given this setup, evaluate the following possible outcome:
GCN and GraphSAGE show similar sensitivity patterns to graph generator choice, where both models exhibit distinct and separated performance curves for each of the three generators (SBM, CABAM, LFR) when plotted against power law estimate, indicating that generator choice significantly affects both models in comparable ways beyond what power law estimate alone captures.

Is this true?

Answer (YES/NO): NO